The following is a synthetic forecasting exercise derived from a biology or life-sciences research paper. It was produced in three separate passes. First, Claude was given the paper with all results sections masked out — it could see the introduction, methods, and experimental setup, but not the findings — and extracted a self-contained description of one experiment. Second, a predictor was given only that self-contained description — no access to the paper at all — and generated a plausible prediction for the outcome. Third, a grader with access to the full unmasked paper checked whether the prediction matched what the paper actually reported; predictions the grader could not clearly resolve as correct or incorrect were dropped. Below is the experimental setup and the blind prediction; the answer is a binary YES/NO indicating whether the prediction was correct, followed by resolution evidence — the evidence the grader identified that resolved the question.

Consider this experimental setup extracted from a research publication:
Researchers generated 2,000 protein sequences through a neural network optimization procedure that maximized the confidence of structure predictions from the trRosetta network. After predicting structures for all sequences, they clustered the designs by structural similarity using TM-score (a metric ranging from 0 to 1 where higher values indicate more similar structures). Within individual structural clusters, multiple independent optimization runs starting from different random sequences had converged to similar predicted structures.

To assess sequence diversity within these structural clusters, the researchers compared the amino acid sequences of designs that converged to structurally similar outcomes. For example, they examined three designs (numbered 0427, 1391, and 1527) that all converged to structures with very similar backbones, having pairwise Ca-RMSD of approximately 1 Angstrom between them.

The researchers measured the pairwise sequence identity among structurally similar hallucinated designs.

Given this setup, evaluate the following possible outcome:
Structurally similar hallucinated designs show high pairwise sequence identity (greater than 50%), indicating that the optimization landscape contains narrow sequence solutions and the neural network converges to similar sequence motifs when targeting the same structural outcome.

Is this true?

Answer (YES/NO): NO